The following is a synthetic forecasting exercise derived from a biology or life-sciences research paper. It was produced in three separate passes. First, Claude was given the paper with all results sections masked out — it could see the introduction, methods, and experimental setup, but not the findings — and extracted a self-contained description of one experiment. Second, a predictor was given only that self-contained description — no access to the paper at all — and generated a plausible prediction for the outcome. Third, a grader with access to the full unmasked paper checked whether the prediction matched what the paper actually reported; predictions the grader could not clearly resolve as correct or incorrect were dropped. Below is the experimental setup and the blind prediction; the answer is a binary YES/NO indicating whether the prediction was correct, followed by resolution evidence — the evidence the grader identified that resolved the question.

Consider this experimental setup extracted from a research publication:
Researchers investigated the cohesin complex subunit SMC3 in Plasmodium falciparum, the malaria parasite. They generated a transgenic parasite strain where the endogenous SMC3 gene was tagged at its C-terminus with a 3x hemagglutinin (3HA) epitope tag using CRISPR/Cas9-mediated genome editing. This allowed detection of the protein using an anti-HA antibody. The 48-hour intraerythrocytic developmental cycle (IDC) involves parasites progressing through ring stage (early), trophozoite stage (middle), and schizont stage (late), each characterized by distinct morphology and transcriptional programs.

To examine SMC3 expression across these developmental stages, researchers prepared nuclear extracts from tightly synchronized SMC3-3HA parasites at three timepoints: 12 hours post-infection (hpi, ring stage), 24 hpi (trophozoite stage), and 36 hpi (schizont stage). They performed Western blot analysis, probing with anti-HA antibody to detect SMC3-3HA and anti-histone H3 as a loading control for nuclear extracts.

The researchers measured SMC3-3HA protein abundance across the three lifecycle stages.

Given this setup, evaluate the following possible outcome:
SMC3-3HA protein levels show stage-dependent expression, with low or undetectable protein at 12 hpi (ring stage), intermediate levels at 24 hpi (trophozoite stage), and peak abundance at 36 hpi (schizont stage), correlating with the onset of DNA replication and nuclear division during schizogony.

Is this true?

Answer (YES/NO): YES